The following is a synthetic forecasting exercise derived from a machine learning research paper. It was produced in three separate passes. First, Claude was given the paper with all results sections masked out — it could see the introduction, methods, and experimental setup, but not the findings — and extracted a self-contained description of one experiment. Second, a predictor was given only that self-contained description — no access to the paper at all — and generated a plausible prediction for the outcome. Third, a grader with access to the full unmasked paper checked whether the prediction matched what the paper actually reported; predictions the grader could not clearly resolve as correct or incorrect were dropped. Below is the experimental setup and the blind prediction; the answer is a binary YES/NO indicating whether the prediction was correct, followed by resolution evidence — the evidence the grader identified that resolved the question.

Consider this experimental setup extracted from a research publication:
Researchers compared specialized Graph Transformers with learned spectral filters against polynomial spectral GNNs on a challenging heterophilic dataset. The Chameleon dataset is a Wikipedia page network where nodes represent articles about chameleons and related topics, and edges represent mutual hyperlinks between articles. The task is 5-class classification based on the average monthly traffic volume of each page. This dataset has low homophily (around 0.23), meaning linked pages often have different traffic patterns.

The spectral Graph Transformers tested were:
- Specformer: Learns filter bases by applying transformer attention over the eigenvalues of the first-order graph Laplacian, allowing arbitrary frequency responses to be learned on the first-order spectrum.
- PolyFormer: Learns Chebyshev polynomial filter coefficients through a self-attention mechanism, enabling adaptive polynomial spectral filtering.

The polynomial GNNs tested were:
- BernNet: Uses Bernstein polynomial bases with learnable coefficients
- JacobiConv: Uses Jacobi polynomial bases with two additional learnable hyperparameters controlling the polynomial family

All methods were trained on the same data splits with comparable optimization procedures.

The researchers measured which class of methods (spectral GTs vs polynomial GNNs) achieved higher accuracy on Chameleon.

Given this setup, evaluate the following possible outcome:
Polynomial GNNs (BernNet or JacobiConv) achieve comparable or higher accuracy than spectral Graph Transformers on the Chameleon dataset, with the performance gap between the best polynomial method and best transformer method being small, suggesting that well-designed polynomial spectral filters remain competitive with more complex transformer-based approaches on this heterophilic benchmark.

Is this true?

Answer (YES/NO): YES